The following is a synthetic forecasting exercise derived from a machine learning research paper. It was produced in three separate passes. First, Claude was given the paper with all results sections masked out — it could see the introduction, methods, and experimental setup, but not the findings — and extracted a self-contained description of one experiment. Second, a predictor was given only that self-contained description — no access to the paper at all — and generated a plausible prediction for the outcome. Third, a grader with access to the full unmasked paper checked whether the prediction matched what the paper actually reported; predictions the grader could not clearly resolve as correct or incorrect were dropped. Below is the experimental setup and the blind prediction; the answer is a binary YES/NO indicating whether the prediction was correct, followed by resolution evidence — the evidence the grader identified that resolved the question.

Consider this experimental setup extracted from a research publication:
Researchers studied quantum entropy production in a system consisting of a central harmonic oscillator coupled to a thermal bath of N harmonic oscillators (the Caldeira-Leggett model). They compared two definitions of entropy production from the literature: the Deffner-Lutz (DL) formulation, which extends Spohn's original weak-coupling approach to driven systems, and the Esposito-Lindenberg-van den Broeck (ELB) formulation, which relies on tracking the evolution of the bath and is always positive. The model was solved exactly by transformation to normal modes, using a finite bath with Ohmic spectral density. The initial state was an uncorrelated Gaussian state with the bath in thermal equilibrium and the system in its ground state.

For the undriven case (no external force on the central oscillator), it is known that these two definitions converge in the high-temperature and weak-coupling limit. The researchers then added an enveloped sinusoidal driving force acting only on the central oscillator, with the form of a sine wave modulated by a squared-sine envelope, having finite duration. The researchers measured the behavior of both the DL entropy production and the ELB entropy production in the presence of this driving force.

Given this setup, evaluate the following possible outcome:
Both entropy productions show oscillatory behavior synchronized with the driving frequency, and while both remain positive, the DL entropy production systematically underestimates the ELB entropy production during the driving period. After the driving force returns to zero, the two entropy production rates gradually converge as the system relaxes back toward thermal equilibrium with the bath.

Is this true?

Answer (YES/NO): NO